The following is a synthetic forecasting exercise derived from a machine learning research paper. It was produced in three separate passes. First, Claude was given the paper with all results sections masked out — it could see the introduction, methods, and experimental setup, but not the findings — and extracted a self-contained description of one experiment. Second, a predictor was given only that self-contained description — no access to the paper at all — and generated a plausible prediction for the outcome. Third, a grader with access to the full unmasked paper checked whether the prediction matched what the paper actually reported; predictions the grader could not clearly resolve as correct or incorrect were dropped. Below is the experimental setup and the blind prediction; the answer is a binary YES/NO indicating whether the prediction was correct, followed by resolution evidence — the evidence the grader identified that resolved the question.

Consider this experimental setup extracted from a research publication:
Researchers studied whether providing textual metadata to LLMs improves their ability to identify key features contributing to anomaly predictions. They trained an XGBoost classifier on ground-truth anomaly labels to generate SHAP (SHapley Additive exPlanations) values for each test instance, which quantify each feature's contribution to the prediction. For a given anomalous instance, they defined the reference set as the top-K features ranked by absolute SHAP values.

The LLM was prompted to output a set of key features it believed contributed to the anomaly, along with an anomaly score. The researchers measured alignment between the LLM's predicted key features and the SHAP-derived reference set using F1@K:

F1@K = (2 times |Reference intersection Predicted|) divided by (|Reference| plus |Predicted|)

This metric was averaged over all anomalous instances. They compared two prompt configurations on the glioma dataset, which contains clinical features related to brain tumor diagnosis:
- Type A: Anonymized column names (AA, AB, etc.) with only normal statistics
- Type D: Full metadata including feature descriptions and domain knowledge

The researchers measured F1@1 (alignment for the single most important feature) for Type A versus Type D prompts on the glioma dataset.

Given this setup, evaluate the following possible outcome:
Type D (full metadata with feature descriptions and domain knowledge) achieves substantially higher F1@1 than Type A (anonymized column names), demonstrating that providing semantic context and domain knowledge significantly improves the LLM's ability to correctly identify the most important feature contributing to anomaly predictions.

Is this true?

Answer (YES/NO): YES